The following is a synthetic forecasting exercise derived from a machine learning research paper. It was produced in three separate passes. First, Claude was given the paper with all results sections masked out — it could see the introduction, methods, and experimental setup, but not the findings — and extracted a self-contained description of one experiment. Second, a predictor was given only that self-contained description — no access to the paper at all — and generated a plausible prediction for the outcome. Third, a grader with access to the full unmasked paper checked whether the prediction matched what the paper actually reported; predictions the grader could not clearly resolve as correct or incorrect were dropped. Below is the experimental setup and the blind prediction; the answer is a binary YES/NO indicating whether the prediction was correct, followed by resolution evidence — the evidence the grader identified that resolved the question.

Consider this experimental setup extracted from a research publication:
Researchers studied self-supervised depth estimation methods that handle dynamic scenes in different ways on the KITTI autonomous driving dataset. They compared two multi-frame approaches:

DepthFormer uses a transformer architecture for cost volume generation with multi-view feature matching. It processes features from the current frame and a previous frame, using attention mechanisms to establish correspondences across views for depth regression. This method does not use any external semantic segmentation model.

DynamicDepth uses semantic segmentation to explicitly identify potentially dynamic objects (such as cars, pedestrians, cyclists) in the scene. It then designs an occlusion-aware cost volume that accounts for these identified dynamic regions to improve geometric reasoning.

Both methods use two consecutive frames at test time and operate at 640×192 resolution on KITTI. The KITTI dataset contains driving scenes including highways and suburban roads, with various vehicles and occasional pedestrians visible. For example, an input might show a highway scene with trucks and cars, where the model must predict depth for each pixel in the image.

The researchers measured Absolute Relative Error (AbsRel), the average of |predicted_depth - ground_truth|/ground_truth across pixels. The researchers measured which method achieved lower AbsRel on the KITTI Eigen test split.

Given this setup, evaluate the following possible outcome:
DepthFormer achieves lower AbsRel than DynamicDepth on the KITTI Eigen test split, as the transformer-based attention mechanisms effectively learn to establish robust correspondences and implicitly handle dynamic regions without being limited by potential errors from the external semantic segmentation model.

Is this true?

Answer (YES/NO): YES